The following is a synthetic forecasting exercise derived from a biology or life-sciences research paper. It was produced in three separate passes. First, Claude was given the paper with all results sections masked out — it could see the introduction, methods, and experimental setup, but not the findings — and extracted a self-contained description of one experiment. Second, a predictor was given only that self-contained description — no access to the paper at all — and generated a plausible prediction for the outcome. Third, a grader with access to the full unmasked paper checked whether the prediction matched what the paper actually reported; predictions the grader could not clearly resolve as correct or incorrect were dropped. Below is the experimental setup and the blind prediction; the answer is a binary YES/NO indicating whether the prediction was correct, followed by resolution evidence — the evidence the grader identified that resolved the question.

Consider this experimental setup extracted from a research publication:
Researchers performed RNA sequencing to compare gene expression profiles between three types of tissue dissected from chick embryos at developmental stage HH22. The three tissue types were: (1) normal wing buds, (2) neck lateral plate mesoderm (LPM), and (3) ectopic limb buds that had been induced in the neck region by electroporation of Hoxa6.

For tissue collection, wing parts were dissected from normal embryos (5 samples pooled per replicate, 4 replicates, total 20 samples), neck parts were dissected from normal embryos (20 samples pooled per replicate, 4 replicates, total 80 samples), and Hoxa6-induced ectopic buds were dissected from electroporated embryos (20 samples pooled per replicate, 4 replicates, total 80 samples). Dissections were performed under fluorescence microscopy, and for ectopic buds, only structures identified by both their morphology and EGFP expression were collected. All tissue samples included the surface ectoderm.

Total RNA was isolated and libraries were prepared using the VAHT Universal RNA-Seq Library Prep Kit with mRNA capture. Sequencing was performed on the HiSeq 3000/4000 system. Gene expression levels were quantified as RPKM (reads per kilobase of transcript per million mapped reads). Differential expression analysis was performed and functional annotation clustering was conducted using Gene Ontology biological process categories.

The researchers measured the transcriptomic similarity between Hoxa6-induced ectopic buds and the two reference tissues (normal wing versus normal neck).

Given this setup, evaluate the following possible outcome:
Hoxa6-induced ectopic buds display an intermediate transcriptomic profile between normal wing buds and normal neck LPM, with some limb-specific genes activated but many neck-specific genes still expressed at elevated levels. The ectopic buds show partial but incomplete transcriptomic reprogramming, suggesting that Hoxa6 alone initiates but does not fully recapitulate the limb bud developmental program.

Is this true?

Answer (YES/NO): NO